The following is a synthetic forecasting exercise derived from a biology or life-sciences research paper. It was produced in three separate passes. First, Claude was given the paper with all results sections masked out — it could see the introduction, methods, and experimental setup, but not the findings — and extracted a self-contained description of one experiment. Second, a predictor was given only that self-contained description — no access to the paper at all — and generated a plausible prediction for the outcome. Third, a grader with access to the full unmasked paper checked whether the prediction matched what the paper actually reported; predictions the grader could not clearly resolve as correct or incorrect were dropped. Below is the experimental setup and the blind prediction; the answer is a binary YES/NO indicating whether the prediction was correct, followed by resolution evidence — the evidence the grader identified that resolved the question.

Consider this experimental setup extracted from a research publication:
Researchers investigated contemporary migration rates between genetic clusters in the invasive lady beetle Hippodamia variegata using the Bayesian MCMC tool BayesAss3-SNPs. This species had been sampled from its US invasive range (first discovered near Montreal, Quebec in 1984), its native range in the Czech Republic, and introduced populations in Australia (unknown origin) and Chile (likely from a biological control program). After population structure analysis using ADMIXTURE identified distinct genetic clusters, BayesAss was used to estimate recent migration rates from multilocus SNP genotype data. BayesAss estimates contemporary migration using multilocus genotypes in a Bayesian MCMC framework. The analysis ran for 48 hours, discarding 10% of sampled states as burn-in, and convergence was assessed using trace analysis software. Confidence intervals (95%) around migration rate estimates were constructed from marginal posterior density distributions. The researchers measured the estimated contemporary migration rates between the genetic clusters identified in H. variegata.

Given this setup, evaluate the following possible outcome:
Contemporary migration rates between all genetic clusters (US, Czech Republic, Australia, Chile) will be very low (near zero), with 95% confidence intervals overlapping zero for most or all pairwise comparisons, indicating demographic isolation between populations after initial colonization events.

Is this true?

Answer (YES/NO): YES